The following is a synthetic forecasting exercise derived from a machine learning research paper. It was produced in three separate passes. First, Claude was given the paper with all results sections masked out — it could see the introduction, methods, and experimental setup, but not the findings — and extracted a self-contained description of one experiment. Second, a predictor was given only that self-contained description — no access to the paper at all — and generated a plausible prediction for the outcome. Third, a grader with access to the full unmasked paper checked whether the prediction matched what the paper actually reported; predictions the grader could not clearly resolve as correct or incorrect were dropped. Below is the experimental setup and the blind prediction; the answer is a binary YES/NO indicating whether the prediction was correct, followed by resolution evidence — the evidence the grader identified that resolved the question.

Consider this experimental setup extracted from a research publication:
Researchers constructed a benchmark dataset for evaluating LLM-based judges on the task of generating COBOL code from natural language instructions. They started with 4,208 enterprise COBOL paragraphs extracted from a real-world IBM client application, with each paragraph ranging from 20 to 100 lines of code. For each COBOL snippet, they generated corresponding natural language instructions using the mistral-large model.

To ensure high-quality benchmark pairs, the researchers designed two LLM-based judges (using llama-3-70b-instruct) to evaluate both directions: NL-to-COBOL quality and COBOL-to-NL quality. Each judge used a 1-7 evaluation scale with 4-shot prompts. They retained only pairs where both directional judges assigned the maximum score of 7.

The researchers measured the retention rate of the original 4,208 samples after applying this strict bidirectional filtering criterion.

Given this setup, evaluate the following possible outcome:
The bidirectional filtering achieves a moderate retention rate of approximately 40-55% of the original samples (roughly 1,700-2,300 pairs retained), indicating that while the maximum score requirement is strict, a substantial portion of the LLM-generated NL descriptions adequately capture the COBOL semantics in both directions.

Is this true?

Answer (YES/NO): NO